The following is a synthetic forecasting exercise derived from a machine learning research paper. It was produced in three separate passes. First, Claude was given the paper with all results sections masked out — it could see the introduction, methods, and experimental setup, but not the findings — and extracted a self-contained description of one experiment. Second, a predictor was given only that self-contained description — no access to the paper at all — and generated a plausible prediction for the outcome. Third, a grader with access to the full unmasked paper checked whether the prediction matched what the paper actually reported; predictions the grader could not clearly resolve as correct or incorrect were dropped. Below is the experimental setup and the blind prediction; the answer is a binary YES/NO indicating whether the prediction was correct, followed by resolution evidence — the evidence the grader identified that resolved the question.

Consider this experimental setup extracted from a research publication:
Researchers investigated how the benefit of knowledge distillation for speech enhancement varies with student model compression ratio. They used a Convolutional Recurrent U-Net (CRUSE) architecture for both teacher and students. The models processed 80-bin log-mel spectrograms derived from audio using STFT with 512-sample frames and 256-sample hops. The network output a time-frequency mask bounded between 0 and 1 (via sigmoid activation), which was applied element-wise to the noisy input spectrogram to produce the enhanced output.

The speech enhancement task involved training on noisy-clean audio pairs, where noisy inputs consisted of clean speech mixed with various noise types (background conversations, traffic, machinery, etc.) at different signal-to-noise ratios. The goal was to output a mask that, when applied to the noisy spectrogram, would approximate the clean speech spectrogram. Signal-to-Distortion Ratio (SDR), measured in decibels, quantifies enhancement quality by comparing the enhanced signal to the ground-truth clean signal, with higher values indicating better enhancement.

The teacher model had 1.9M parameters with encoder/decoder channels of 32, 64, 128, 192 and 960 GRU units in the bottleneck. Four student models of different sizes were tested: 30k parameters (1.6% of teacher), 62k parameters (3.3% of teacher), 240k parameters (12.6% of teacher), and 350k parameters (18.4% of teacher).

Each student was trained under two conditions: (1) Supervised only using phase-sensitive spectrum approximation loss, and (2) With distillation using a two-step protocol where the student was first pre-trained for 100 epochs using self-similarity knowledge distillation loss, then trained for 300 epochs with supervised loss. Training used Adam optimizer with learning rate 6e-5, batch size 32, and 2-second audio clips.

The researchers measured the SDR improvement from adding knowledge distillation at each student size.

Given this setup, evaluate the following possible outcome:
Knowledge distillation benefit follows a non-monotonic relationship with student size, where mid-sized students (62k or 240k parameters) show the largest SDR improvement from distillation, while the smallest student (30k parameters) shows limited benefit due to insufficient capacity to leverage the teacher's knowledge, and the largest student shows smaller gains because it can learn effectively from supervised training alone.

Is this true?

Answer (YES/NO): NO